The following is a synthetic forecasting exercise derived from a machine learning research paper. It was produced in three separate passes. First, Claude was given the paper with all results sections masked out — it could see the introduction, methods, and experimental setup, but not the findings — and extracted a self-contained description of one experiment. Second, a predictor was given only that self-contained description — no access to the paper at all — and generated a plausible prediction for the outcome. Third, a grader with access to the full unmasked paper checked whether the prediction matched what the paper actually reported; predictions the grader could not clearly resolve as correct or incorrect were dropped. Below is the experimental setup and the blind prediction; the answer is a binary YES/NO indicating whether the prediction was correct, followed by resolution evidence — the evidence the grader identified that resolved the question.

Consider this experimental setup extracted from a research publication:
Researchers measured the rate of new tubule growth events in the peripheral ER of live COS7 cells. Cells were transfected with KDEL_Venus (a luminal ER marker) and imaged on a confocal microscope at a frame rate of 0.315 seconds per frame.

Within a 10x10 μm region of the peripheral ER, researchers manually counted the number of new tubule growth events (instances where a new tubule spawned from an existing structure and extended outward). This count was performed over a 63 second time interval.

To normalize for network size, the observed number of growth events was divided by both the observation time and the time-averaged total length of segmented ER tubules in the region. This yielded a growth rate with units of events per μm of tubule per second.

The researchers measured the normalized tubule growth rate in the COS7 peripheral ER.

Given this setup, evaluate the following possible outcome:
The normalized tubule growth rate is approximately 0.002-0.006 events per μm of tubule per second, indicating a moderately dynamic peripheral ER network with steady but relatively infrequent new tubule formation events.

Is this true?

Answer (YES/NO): YES